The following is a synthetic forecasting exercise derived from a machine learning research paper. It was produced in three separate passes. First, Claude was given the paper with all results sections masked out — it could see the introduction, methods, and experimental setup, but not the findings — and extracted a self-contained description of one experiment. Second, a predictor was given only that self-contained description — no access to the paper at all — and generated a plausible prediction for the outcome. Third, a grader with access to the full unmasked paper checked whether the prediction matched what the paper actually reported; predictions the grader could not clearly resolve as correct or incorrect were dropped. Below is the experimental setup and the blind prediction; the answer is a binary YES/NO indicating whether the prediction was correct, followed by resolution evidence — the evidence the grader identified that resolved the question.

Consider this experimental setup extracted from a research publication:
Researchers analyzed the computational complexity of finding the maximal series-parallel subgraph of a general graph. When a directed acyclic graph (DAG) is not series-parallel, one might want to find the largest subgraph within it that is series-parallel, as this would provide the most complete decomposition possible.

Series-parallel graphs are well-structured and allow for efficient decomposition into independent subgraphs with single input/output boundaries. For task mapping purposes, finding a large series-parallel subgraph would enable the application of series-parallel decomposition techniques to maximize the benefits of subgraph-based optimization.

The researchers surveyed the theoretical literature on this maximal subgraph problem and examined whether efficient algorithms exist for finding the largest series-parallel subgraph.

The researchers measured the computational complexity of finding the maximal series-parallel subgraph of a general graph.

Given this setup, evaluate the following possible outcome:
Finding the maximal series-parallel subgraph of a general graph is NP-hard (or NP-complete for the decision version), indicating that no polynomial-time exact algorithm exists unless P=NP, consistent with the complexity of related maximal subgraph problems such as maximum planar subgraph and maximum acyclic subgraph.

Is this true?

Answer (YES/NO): YES